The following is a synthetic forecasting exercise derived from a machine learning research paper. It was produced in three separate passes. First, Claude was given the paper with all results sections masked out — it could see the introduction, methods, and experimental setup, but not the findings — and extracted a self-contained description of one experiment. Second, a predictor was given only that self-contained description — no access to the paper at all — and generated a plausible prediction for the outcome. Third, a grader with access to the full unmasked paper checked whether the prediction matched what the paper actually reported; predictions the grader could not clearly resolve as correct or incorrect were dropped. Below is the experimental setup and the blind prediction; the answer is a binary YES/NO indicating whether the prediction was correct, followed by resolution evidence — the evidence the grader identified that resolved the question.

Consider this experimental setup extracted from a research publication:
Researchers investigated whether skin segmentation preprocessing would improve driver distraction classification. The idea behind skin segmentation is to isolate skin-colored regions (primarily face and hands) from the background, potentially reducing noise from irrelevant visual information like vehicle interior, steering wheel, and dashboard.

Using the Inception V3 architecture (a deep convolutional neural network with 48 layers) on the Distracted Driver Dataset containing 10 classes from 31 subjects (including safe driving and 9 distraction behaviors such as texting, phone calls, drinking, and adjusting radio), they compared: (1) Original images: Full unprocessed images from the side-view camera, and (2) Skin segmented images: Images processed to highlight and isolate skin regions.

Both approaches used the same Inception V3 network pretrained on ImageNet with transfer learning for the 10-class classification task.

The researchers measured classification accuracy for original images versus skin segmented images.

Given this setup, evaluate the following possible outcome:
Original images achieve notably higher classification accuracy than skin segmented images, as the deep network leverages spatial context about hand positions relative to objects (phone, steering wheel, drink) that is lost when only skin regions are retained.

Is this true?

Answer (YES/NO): NO